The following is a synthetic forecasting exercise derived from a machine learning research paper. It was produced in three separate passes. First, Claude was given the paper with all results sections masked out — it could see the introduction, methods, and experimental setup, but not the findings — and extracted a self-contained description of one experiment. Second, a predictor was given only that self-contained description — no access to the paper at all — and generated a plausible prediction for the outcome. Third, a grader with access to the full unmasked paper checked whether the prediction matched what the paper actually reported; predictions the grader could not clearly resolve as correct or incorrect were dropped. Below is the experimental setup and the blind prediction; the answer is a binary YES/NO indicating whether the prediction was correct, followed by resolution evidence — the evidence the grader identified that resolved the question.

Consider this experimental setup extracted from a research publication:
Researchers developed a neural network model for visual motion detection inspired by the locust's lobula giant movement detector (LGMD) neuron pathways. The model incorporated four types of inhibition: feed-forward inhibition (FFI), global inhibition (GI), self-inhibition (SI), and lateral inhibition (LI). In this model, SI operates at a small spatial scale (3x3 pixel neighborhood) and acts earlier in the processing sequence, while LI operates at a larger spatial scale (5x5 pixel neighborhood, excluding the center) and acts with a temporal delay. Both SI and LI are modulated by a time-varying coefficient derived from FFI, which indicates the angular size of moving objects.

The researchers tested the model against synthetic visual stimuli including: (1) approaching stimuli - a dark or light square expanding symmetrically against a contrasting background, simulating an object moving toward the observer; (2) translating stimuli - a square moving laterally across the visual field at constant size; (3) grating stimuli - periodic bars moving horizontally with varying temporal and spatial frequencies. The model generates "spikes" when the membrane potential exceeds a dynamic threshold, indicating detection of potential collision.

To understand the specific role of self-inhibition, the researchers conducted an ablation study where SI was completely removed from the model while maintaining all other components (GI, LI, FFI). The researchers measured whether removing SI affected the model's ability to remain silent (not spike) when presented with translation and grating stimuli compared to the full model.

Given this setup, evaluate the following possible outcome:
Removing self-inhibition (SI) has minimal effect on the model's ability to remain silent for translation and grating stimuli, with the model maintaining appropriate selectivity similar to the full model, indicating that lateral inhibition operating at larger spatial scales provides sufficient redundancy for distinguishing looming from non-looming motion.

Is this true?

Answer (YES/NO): NO